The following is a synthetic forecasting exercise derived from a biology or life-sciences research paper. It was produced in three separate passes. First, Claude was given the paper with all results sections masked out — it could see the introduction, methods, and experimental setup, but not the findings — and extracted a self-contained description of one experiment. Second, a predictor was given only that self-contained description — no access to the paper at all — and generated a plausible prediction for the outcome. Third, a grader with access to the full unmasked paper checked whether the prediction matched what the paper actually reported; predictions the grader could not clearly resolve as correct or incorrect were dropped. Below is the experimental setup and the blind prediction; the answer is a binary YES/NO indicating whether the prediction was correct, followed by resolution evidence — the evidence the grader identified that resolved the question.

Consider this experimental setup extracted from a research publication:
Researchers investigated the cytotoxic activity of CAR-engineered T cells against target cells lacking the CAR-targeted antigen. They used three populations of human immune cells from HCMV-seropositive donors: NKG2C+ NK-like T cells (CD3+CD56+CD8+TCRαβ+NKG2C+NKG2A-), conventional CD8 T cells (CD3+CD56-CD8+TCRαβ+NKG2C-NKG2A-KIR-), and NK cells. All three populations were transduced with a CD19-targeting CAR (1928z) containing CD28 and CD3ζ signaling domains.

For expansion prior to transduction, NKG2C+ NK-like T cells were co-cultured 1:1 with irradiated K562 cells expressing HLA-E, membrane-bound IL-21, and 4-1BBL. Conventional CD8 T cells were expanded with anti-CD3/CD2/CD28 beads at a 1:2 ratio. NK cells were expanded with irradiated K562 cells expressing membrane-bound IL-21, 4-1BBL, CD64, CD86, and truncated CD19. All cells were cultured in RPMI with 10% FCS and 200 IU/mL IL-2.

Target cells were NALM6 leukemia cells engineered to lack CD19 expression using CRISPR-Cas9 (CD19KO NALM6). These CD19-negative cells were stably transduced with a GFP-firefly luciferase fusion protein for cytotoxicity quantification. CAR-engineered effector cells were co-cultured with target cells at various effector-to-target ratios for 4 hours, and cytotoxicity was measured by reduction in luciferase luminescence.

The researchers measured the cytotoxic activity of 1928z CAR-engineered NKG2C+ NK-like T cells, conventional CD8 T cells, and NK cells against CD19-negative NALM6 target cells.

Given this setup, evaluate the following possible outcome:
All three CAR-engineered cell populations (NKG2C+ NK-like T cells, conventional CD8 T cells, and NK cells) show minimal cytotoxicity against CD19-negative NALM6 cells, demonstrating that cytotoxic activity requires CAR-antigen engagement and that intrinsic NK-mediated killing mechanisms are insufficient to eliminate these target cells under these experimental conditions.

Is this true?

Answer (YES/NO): NO